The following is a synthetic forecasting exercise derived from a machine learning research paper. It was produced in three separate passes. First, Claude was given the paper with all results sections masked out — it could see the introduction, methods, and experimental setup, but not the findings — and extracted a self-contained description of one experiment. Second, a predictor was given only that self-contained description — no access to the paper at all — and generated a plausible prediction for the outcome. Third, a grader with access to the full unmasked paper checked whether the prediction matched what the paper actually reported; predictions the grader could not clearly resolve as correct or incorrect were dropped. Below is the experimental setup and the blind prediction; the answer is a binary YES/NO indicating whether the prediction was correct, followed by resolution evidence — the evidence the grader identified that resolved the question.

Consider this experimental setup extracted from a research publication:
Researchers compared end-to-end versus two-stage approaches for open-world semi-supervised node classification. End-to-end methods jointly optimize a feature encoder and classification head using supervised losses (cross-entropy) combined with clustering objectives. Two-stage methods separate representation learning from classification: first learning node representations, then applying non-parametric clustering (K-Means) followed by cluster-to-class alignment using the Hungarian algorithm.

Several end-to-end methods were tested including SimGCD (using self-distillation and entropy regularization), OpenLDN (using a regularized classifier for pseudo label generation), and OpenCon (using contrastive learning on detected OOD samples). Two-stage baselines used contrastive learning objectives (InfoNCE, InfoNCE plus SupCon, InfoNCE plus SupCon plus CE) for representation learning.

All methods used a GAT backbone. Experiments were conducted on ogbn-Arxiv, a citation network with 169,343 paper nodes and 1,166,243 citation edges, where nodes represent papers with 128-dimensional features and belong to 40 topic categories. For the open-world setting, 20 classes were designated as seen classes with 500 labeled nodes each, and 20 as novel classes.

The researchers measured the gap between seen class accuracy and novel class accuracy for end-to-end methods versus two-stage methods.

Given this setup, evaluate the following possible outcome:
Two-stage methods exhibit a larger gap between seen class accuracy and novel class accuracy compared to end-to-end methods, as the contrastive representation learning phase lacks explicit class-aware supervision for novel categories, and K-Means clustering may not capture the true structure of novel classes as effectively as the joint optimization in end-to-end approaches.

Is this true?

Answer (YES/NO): NO